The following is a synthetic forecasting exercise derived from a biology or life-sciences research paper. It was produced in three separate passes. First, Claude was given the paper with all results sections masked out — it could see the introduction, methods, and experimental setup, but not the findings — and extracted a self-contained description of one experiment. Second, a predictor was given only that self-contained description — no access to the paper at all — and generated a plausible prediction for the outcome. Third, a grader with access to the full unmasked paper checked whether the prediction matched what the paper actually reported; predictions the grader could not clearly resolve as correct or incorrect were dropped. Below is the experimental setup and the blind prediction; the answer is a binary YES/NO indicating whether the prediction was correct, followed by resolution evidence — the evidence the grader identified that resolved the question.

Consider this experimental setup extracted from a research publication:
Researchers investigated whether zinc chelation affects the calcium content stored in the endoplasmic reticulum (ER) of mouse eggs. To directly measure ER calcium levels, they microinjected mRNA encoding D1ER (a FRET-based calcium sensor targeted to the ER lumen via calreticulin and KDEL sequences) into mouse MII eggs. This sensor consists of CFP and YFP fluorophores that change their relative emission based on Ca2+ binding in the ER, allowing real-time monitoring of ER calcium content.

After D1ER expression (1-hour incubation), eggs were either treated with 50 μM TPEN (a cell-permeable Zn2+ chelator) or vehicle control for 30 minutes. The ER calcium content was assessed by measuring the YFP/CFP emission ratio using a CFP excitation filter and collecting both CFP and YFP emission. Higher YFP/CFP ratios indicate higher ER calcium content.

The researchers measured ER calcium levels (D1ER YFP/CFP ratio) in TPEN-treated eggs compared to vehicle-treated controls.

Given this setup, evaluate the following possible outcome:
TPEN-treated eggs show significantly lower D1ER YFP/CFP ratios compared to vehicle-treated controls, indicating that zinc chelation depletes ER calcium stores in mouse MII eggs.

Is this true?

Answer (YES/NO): NO